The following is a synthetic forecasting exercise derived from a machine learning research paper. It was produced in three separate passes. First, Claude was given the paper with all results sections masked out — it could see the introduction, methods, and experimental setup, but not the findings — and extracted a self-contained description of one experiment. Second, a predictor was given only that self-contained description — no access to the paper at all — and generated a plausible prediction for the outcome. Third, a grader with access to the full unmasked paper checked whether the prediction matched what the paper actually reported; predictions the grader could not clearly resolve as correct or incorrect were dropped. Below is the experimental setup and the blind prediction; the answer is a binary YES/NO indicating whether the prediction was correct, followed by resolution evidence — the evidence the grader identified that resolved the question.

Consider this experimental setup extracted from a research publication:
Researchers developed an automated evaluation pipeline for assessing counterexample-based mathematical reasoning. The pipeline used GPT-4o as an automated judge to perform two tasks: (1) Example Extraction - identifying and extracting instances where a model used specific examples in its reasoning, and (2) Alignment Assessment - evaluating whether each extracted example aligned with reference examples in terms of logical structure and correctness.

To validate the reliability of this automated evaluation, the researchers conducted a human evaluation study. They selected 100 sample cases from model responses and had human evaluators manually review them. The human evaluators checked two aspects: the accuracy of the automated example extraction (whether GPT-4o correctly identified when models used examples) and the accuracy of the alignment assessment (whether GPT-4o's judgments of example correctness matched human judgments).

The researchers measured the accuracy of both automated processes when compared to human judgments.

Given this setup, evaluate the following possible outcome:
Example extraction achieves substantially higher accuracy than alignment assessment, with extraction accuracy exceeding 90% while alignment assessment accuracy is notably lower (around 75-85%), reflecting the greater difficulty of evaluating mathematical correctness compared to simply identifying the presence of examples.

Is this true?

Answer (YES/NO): NO